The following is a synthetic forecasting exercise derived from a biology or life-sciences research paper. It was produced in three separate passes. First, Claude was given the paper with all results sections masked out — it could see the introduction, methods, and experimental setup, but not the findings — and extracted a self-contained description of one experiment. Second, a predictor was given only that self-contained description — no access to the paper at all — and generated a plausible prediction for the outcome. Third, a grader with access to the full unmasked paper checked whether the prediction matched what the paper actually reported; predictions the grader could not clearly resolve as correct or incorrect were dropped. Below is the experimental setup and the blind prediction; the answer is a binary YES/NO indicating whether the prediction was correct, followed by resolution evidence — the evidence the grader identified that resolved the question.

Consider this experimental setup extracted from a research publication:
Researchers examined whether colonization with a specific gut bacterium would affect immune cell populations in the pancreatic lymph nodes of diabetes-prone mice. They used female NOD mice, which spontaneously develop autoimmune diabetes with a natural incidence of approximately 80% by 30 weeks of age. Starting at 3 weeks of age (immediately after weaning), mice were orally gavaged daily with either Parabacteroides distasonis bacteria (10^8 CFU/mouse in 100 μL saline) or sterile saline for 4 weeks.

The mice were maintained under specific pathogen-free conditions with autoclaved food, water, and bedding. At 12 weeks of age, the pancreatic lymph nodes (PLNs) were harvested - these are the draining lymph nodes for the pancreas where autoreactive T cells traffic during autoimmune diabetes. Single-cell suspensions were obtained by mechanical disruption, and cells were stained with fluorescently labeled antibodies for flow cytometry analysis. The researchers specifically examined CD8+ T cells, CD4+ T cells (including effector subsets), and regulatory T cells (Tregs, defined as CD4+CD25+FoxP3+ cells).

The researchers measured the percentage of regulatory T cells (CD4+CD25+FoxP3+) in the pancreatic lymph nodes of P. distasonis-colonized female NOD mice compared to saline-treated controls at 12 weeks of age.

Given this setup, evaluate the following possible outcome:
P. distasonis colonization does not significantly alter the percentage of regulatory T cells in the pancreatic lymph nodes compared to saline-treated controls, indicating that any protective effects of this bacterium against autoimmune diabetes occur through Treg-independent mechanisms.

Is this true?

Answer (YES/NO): NO